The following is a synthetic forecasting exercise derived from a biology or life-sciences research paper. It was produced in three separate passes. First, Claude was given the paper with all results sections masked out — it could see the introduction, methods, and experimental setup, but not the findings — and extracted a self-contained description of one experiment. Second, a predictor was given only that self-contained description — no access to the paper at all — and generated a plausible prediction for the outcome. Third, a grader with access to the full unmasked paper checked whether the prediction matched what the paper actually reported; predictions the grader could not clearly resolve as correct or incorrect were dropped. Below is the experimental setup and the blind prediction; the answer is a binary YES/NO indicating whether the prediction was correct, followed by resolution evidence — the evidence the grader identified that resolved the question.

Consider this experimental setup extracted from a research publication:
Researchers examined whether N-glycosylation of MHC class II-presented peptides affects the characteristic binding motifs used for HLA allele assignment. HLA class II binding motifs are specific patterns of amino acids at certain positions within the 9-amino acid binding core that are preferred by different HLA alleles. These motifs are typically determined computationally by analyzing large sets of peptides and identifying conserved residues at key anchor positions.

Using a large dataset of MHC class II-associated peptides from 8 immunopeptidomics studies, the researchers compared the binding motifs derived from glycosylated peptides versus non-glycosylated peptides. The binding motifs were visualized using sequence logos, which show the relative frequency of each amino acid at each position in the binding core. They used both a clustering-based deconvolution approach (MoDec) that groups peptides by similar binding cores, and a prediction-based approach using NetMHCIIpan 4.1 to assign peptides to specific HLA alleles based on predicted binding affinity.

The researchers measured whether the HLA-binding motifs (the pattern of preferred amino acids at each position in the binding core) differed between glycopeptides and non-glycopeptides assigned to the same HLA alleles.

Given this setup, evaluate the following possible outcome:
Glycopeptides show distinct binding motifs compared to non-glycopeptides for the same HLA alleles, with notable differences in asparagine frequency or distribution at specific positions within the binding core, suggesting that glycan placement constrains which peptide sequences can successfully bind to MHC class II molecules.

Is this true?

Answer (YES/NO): NO